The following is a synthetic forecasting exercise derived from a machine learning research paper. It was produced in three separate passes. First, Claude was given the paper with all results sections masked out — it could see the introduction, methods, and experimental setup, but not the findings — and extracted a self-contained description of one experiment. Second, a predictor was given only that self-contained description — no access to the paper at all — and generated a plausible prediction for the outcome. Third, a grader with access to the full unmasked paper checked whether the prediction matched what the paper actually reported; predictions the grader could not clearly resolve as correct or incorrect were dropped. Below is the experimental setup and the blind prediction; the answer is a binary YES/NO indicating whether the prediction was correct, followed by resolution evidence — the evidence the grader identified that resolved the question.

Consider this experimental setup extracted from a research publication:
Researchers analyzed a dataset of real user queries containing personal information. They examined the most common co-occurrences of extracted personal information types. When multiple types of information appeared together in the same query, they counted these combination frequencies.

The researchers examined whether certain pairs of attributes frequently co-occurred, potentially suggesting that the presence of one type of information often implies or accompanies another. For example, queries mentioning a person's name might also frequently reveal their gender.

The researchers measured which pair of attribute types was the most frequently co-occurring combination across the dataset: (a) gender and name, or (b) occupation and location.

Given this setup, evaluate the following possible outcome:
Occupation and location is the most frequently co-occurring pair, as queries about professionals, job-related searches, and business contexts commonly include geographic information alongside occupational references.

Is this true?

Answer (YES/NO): NO